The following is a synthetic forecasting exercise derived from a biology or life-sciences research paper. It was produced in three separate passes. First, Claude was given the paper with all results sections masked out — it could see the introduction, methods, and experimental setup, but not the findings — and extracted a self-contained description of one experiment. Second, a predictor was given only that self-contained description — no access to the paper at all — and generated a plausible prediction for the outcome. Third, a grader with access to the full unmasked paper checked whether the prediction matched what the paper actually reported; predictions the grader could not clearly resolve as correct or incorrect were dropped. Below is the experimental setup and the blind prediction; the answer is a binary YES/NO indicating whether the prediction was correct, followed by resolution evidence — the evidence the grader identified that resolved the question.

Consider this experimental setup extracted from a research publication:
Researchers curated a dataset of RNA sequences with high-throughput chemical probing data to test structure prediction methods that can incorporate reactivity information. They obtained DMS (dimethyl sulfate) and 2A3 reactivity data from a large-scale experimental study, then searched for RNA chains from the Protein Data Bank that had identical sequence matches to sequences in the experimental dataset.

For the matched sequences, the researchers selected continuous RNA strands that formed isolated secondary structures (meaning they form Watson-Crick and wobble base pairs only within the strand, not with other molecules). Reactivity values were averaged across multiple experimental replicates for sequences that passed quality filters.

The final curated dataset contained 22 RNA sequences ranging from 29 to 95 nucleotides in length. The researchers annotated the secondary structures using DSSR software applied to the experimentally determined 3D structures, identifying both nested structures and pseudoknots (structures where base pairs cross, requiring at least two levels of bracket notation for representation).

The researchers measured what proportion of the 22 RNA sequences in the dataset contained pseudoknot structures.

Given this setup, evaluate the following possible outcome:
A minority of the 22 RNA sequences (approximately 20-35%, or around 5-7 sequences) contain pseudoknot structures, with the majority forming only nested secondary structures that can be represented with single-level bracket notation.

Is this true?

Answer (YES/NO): NO